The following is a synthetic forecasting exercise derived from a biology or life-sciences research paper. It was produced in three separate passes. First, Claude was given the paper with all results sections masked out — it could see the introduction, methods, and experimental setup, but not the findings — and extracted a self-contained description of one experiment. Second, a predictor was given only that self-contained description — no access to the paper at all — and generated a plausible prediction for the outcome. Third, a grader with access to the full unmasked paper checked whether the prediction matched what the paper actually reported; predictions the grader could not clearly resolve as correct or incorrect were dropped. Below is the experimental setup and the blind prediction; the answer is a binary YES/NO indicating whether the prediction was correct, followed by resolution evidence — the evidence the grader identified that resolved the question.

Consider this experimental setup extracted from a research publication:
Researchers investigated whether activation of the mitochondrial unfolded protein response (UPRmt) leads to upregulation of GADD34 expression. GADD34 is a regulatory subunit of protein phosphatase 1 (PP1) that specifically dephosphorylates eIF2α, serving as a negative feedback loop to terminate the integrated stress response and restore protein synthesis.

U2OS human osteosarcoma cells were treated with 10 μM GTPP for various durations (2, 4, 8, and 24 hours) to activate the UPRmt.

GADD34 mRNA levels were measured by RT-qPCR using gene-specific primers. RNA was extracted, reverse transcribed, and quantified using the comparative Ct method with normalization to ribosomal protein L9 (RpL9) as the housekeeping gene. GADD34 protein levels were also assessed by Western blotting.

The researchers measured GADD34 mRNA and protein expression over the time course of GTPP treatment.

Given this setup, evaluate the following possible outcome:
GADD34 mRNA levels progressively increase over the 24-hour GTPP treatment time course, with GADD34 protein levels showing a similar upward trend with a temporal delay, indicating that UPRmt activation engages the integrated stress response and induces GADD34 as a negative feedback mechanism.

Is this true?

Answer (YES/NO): NO